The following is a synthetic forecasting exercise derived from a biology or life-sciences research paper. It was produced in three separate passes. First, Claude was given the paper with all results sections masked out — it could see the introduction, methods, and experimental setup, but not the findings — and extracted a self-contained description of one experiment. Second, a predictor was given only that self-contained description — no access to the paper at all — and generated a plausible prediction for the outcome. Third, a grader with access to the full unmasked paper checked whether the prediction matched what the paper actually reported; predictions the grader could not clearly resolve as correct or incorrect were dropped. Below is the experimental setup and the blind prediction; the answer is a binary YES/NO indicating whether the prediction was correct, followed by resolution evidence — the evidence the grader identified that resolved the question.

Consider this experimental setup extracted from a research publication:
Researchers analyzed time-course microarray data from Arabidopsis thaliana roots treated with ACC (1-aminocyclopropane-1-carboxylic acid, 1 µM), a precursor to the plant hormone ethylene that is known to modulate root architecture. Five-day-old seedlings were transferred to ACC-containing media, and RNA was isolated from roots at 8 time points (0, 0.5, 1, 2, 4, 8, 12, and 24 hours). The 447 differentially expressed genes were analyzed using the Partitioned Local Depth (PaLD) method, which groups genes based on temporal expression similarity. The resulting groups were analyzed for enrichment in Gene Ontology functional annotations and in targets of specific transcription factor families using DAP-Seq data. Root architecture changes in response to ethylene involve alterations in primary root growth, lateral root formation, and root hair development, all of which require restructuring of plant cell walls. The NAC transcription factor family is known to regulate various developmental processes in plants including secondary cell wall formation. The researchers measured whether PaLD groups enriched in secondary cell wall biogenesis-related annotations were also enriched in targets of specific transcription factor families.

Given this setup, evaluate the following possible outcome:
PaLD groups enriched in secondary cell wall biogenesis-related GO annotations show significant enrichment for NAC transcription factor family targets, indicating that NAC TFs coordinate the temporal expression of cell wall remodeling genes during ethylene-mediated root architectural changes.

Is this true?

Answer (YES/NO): YES